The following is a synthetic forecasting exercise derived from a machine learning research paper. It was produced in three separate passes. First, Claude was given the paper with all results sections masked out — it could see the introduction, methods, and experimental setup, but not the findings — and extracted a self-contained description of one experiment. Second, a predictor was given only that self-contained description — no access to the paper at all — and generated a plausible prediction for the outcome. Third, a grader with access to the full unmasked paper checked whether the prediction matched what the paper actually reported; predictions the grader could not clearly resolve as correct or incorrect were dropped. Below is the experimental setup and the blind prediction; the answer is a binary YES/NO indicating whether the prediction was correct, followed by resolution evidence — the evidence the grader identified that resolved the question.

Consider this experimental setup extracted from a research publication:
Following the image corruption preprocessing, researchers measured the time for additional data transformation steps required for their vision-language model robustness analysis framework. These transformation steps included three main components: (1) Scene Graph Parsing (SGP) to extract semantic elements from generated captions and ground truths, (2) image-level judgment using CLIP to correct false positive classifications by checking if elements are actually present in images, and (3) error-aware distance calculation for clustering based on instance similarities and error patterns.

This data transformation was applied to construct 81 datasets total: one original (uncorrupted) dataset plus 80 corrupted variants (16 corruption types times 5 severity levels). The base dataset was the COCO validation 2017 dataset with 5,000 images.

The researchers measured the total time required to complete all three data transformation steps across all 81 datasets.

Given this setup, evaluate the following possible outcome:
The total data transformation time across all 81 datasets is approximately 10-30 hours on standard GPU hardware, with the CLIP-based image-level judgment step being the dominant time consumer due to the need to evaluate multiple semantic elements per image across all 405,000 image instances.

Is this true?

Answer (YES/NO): NO